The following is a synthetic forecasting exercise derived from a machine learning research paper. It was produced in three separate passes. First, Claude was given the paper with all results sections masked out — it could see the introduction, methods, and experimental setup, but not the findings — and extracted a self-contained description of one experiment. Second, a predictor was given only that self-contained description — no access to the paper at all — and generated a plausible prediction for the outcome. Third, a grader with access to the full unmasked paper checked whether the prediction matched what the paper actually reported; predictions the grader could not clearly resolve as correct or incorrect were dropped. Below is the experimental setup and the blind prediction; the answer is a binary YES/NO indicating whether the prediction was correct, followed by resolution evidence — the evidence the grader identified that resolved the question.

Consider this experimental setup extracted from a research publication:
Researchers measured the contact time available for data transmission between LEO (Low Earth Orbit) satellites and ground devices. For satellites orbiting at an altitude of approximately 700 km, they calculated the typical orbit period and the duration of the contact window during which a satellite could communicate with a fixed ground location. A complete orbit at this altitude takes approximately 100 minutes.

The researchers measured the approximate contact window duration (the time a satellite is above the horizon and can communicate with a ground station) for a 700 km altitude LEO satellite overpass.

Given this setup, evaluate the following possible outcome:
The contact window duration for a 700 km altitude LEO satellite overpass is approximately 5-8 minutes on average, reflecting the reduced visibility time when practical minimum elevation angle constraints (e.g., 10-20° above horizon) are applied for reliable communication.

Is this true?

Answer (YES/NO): NO